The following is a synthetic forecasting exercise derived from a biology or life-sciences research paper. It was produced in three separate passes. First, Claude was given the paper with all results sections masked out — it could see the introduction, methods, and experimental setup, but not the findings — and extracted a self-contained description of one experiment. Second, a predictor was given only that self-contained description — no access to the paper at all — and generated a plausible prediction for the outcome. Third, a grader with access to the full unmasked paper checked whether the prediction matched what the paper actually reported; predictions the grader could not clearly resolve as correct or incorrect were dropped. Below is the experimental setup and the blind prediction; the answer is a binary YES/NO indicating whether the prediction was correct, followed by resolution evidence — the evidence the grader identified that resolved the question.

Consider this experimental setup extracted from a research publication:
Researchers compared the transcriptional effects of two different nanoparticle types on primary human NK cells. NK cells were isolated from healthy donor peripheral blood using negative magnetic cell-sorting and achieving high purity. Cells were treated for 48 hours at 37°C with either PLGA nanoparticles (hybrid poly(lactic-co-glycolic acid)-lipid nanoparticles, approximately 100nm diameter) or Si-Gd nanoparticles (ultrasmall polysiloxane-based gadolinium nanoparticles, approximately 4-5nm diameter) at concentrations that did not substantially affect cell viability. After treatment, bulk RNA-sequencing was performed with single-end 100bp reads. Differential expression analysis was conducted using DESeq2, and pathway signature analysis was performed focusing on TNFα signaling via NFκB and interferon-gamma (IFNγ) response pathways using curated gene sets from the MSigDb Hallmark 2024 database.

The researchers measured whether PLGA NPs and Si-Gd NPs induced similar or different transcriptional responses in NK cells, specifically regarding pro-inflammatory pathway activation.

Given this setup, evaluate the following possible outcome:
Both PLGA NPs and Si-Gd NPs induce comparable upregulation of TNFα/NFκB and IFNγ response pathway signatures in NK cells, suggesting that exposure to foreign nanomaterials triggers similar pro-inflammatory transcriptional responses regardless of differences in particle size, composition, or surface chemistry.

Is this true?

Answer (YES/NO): NO